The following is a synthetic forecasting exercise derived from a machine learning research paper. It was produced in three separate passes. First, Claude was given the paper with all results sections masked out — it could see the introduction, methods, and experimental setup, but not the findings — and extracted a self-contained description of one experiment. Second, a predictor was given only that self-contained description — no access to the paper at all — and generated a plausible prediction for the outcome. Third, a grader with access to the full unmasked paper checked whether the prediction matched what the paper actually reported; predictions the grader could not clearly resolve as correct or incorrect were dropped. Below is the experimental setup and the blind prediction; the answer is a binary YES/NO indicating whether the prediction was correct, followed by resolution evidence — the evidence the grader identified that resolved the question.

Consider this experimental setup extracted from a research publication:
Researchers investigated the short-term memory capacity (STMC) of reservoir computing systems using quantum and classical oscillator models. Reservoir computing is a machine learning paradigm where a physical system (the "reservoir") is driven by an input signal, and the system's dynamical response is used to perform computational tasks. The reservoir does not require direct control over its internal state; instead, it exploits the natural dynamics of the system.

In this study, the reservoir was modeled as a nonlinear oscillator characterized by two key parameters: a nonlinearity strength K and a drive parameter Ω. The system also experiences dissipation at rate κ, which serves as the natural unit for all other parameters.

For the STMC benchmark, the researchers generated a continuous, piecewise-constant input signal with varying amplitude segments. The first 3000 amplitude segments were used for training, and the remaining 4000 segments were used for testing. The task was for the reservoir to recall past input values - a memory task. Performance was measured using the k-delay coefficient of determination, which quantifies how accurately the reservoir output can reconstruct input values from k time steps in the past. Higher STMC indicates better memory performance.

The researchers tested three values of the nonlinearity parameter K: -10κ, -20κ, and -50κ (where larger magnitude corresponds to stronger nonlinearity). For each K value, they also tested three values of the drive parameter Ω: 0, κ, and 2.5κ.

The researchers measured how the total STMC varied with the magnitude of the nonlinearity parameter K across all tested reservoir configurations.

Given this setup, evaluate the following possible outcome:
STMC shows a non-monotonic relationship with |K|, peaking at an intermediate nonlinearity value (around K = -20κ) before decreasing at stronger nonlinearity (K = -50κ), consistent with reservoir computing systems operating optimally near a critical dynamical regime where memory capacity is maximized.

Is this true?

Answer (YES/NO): NO